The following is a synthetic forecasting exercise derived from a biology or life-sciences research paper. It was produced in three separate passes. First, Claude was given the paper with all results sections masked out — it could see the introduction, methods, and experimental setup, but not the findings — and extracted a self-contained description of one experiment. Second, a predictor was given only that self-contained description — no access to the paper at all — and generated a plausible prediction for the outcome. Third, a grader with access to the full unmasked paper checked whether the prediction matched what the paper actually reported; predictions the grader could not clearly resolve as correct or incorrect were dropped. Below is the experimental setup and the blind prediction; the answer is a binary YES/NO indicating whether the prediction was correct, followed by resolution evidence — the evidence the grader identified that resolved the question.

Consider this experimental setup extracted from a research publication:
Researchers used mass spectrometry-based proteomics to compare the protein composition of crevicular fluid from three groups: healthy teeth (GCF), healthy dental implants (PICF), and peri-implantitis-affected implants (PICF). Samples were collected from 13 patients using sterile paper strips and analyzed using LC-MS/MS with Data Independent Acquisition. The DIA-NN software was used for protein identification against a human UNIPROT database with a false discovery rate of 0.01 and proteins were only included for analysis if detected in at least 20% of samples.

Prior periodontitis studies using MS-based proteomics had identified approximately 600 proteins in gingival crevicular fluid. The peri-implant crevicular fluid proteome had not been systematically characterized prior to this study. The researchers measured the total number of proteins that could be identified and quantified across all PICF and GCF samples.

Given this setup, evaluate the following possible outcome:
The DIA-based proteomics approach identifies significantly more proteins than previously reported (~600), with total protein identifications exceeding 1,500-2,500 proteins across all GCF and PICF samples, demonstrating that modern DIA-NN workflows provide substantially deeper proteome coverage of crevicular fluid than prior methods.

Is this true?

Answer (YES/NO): YES